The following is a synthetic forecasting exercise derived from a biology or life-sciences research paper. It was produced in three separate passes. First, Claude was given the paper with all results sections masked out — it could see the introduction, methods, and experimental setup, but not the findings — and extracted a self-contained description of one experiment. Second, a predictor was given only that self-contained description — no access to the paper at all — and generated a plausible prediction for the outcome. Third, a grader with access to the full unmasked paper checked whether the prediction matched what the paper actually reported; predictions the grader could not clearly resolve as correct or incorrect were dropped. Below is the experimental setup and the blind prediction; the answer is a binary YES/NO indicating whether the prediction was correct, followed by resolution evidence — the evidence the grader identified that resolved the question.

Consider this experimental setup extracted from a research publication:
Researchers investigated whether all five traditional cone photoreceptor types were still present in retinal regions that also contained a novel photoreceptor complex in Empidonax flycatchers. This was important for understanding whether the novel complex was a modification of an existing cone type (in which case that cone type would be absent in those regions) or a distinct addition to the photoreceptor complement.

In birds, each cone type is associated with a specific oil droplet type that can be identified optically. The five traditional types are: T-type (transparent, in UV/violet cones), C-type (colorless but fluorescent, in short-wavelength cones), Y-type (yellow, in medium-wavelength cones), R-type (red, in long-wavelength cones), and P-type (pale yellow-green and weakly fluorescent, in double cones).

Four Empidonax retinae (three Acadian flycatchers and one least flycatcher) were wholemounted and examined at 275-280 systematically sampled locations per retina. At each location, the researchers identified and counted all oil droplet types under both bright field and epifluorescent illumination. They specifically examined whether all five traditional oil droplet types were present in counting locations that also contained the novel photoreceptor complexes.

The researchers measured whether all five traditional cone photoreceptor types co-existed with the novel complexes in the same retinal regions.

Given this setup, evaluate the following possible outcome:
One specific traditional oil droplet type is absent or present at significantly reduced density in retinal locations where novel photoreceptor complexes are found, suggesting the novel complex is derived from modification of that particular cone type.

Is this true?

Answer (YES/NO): NO